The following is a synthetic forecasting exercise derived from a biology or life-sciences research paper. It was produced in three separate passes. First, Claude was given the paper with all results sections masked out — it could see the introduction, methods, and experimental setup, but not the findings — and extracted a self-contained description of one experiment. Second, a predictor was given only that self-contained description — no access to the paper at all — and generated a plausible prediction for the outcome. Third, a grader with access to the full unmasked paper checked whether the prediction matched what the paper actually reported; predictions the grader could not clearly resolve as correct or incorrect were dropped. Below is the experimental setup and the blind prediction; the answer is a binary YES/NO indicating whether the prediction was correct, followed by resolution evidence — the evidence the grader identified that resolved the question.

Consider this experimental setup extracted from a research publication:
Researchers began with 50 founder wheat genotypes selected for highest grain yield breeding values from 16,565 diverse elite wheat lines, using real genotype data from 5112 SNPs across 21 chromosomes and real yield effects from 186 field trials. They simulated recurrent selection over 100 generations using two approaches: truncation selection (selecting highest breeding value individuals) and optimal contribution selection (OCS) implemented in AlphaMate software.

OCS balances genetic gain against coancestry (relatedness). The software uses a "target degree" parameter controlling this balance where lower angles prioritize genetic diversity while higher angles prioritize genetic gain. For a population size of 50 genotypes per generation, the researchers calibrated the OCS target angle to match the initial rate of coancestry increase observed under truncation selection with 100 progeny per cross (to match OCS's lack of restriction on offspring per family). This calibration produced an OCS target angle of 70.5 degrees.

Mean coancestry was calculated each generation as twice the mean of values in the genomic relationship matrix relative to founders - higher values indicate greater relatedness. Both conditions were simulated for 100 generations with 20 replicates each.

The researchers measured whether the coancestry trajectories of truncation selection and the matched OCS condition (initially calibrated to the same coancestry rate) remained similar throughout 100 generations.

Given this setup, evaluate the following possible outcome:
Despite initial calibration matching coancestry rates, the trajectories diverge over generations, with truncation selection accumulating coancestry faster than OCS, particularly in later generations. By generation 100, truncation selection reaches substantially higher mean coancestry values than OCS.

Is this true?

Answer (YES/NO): NO